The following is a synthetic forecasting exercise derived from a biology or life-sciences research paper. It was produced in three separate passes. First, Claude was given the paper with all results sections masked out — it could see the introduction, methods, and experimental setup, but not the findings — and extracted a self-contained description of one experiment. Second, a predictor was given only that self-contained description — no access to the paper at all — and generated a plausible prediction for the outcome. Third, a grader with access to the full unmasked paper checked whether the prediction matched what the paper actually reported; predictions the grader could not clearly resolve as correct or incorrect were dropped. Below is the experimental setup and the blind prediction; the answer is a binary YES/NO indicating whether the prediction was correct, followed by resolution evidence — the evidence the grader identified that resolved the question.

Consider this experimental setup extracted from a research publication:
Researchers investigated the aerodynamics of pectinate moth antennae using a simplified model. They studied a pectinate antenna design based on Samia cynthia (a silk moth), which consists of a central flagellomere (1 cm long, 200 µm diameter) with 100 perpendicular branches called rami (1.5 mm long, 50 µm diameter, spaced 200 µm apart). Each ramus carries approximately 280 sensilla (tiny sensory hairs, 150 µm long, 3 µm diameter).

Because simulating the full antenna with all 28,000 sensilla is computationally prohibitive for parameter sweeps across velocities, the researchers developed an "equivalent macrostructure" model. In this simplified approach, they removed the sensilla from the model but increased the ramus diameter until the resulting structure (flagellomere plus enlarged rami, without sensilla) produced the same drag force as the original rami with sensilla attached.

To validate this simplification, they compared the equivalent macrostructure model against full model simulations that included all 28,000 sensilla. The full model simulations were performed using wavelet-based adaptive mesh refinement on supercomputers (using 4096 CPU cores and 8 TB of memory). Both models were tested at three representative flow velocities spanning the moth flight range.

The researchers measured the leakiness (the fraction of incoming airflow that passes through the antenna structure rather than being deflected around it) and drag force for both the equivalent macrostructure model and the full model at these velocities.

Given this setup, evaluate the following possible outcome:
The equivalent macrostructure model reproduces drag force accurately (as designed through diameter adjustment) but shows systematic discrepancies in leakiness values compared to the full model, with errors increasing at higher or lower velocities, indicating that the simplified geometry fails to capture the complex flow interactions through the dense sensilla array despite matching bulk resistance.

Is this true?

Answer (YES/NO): NO